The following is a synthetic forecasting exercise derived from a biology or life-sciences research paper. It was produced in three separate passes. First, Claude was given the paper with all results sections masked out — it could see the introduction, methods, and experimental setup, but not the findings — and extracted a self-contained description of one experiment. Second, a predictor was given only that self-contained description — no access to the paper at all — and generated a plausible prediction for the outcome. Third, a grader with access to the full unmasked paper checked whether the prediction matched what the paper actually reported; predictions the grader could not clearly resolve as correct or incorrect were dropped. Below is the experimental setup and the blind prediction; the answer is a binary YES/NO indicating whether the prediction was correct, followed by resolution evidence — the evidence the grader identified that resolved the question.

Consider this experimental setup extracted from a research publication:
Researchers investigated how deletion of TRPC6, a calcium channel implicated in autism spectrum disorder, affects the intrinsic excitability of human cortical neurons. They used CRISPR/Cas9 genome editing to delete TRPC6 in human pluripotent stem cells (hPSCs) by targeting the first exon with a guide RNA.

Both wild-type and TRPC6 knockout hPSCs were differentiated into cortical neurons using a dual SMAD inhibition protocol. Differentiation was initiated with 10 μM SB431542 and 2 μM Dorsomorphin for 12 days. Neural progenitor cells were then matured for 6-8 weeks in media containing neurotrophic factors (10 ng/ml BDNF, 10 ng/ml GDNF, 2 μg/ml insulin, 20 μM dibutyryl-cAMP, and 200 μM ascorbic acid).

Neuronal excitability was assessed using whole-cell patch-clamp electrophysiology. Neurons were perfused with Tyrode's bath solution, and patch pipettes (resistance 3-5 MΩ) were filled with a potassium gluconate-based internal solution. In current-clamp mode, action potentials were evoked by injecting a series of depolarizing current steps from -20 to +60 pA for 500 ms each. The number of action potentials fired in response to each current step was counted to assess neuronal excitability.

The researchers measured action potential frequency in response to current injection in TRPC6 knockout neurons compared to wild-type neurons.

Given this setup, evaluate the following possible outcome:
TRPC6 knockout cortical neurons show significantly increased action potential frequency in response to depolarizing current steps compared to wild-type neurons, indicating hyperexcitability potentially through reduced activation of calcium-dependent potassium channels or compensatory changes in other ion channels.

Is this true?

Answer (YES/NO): YES